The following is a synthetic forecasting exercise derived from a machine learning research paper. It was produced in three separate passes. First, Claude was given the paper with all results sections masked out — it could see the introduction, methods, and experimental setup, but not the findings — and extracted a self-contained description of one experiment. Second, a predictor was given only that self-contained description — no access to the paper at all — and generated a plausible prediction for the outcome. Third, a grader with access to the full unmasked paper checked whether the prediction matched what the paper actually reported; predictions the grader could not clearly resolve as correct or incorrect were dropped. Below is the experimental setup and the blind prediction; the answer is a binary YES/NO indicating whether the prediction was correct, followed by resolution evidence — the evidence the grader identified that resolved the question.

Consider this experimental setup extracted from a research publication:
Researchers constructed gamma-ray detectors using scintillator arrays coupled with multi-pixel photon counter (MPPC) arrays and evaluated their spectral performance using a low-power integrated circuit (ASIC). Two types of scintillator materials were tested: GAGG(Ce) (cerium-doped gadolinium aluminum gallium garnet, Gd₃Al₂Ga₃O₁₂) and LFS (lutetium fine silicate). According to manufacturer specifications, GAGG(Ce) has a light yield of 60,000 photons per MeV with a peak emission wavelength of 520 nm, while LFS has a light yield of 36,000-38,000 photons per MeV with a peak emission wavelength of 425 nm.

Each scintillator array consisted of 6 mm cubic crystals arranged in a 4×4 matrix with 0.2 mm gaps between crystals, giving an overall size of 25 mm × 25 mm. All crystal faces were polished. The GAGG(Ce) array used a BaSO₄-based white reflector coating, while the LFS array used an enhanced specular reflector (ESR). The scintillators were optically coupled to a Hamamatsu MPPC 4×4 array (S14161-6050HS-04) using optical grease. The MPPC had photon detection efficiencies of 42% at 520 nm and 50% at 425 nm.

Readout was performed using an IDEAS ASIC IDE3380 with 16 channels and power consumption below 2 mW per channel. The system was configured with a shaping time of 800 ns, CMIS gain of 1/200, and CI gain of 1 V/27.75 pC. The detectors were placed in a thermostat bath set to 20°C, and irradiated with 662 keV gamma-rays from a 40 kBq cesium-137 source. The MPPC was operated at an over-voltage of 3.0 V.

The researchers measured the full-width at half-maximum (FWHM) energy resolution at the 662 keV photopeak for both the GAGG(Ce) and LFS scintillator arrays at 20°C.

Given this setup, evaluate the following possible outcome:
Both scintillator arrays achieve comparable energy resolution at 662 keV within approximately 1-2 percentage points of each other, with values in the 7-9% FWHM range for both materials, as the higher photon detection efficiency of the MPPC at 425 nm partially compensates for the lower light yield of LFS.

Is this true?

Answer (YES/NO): NO